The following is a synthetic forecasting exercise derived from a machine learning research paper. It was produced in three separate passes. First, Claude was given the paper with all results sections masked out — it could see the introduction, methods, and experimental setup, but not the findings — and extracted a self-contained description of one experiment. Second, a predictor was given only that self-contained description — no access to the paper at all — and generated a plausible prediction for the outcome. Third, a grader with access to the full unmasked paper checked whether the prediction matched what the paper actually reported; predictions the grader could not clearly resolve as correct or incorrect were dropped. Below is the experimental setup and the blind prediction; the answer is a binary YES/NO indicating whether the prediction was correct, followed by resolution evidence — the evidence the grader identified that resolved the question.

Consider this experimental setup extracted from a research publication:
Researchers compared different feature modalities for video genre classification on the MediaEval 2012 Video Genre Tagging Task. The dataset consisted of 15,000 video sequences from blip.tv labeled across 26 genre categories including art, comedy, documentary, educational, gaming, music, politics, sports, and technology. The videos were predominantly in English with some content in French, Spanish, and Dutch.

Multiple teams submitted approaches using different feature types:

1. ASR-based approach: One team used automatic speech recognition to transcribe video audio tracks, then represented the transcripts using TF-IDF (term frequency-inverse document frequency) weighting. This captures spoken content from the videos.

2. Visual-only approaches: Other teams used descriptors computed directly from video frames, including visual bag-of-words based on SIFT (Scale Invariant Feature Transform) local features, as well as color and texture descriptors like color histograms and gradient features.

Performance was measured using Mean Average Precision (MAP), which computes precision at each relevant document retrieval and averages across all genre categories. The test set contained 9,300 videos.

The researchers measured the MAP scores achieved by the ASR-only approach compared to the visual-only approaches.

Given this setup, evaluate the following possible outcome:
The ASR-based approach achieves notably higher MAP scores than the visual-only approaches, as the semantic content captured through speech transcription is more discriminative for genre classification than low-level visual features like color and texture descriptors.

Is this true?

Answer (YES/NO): NO